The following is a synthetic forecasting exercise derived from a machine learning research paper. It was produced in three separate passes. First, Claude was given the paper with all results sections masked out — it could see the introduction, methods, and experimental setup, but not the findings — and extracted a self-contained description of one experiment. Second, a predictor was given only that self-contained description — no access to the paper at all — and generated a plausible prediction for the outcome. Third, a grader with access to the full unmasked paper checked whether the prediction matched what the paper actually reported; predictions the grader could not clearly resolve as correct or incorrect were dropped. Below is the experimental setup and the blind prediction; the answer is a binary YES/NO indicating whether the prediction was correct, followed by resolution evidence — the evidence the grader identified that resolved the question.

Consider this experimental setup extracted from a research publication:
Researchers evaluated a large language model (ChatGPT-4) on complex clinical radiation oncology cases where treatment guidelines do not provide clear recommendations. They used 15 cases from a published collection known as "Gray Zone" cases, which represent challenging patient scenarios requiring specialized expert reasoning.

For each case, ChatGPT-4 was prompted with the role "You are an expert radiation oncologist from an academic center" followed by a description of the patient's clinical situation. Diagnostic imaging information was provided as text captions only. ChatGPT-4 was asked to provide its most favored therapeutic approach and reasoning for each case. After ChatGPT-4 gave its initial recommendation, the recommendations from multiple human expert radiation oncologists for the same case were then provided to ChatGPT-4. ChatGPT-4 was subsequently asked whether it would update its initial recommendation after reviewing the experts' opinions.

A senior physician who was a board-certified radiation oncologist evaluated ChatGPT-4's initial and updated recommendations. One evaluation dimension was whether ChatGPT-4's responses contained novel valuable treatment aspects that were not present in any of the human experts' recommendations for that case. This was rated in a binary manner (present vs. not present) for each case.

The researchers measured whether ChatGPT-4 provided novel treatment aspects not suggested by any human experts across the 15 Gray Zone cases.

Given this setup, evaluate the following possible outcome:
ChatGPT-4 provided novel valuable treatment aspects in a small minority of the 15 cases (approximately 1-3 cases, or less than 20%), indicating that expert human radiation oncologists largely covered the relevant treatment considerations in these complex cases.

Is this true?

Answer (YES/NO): NO